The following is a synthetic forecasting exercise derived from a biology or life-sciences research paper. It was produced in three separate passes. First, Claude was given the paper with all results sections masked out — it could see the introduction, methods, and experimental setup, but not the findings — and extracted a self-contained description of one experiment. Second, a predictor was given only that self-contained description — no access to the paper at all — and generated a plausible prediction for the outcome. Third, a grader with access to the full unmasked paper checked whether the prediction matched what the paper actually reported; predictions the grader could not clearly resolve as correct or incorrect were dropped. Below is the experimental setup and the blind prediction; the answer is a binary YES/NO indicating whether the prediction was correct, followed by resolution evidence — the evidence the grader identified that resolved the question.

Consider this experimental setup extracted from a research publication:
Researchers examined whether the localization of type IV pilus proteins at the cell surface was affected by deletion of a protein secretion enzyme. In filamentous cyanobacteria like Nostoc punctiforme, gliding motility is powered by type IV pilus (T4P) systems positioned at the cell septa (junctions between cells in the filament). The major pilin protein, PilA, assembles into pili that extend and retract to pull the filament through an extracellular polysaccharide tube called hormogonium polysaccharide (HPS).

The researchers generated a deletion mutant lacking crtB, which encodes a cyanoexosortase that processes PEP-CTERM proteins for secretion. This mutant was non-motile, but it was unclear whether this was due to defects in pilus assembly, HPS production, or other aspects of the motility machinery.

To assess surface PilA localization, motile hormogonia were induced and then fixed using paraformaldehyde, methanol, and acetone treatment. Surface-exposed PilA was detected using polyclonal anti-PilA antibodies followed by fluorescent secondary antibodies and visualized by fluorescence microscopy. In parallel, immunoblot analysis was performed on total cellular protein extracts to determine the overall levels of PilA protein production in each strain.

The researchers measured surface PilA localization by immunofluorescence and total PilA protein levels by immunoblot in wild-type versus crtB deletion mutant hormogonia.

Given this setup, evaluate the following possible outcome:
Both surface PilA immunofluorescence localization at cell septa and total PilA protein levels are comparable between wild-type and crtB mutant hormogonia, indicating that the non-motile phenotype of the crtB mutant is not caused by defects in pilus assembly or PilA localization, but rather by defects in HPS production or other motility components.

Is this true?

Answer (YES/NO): YES